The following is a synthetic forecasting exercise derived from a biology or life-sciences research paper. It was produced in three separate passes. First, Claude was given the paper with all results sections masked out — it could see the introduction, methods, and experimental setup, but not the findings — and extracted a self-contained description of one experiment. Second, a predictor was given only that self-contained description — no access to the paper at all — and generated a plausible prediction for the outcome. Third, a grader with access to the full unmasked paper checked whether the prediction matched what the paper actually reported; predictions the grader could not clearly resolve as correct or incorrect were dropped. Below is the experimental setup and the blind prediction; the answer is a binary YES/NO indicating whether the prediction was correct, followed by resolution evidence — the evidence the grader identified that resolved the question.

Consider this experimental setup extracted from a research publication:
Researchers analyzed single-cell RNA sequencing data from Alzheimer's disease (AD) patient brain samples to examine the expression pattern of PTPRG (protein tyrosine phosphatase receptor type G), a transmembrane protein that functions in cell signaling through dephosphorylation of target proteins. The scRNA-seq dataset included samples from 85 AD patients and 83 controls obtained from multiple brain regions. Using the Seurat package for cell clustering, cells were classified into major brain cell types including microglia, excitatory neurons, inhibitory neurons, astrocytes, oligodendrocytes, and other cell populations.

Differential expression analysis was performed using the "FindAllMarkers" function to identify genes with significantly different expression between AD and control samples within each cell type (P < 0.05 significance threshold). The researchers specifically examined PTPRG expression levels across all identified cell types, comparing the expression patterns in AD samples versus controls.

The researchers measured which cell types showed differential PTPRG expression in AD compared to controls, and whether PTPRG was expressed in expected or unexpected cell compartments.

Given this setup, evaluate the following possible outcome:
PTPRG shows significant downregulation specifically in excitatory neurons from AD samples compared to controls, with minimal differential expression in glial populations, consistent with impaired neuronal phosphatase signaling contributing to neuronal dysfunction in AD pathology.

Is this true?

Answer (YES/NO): NO